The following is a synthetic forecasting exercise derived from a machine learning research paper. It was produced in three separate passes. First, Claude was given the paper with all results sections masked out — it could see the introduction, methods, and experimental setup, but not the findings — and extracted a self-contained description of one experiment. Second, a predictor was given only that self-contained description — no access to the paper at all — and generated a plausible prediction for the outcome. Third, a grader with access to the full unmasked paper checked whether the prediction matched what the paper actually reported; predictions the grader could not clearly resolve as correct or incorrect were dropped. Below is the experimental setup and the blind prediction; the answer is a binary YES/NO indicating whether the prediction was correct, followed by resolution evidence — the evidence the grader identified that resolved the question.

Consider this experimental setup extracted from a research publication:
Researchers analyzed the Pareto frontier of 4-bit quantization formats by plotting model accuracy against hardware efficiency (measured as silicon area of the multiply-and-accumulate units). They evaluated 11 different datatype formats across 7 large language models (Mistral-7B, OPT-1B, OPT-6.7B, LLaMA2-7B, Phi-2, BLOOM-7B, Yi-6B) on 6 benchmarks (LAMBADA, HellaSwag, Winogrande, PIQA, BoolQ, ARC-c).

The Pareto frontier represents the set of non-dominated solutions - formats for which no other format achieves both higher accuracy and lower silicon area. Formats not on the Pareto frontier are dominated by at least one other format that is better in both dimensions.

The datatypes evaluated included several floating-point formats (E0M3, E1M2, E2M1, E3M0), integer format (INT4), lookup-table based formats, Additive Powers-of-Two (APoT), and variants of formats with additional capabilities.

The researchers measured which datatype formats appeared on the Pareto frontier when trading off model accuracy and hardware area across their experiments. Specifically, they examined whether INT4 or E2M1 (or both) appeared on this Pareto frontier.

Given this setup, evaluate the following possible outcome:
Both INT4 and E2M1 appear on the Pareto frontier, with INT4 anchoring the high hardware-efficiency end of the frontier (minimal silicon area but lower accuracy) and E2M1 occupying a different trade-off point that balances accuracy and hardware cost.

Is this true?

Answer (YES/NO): YES